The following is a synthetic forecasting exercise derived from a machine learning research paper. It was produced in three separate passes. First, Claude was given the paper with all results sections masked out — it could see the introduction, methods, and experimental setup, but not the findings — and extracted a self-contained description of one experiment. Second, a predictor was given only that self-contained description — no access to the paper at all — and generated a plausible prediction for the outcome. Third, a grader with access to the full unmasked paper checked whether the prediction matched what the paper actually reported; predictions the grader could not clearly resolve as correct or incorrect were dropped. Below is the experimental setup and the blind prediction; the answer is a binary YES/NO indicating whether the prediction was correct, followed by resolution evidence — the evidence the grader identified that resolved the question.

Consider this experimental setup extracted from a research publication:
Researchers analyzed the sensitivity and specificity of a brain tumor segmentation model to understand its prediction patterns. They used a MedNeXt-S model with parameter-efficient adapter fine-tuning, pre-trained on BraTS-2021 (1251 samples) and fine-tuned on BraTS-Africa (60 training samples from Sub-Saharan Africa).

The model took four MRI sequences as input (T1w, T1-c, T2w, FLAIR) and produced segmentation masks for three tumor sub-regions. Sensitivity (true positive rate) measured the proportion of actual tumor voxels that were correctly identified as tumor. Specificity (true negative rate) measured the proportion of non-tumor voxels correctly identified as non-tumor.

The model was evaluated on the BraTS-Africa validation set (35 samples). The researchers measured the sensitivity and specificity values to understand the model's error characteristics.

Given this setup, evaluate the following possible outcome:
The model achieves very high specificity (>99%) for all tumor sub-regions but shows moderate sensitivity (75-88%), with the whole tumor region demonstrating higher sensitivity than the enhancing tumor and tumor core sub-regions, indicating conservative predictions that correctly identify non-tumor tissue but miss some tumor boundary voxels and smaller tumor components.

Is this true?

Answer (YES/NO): NO